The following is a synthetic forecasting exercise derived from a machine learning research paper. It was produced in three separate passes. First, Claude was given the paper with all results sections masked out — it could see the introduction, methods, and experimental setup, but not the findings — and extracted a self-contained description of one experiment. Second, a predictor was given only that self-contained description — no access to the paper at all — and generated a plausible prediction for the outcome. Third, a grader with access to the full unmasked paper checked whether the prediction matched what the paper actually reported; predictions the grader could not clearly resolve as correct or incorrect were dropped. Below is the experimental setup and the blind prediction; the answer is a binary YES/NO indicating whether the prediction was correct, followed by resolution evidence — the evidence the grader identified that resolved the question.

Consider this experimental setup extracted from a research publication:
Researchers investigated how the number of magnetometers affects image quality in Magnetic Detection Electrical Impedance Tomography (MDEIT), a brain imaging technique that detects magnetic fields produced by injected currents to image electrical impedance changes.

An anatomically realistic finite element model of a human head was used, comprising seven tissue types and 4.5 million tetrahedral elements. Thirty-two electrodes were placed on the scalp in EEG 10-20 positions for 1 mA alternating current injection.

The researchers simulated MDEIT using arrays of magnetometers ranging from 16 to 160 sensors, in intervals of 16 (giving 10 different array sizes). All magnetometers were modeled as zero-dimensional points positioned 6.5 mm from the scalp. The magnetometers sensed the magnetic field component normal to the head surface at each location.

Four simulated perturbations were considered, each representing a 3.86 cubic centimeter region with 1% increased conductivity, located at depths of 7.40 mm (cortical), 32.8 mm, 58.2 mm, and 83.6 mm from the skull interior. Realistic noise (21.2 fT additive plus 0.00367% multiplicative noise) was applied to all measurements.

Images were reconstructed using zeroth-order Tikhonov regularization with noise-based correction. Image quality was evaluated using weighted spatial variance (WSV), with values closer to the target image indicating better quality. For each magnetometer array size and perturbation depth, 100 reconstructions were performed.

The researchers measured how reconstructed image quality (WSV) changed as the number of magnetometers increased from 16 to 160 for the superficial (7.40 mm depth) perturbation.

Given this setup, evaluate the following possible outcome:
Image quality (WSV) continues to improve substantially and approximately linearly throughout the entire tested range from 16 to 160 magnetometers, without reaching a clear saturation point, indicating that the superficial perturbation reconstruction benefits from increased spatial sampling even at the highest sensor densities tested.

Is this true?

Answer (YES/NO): NO